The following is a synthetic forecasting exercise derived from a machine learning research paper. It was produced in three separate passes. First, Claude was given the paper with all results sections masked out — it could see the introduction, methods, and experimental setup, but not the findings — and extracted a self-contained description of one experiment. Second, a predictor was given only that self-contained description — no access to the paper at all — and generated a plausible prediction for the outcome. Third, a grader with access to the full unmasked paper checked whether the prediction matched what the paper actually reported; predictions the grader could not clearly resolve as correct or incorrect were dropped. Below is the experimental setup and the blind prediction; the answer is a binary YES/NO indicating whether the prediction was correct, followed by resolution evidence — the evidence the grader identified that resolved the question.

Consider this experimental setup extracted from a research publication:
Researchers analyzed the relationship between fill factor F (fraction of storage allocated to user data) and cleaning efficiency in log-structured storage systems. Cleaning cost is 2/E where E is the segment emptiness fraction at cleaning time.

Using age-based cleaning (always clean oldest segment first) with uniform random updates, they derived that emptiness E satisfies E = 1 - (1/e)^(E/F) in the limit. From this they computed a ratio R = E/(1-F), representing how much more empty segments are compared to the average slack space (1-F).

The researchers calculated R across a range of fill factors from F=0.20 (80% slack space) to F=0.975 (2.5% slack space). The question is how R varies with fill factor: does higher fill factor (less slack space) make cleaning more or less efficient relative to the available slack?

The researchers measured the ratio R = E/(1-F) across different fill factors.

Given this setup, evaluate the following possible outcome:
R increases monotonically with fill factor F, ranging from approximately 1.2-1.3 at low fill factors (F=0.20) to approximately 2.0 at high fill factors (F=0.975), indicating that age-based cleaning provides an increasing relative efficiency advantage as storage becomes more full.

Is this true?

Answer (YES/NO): YES